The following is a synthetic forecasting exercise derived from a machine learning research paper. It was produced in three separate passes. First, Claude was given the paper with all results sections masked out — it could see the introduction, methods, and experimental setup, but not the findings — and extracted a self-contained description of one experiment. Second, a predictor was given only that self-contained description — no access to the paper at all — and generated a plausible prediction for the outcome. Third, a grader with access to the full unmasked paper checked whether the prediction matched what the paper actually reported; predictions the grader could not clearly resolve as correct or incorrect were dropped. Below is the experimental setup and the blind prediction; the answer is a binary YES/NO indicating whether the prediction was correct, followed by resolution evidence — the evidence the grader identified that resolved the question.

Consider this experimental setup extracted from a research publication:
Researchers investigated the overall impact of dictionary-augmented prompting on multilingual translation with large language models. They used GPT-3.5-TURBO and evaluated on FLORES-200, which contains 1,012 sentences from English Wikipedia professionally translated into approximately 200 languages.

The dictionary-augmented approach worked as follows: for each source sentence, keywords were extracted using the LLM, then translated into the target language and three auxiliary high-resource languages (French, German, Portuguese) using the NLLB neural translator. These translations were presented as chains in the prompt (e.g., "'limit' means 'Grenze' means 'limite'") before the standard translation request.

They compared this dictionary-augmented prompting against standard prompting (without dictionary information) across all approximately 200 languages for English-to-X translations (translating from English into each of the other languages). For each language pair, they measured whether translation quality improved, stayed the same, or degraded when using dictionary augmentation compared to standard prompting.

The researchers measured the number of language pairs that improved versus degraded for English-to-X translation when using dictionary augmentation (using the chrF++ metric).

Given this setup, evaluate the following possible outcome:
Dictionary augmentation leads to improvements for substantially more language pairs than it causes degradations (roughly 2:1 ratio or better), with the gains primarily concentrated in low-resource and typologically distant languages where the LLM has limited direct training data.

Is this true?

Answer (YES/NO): YES